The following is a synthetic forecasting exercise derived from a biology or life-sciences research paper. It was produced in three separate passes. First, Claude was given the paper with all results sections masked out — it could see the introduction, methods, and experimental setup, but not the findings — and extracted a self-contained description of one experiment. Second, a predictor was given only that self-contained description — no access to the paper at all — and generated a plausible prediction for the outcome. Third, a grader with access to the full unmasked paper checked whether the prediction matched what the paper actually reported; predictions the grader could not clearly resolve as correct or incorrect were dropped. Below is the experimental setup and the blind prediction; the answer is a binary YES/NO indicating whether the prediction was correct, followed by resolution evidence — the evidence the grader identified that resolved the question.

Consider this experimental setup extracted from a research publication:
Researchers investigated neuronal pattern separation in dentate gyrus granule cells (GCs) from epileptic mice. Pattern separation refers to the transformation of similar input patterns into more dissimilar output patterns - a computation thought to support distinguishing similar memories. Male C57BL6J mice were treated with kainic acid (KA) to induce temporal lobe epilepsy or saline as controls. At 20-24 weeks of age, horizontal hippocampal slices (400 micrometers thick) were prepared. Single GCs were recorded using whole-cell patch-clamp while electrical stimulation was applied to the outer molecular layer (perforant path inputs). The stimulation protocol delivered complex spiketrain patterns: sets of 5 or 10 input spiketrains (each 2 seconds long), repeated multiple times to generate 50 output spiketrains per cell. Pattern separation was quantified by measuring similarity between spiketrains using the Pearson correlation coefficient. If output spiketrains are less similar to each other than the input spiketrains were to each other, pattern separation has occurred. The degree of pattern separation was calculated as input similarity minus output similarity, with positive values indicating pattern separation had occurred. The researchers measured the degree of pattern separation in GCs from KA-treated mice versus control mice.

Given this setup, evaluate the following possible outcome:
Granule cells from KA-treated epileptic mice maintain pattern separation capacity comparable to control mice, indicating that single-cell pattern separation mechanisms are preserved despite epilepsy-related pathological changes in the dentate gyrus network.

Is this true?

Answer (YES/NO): NO